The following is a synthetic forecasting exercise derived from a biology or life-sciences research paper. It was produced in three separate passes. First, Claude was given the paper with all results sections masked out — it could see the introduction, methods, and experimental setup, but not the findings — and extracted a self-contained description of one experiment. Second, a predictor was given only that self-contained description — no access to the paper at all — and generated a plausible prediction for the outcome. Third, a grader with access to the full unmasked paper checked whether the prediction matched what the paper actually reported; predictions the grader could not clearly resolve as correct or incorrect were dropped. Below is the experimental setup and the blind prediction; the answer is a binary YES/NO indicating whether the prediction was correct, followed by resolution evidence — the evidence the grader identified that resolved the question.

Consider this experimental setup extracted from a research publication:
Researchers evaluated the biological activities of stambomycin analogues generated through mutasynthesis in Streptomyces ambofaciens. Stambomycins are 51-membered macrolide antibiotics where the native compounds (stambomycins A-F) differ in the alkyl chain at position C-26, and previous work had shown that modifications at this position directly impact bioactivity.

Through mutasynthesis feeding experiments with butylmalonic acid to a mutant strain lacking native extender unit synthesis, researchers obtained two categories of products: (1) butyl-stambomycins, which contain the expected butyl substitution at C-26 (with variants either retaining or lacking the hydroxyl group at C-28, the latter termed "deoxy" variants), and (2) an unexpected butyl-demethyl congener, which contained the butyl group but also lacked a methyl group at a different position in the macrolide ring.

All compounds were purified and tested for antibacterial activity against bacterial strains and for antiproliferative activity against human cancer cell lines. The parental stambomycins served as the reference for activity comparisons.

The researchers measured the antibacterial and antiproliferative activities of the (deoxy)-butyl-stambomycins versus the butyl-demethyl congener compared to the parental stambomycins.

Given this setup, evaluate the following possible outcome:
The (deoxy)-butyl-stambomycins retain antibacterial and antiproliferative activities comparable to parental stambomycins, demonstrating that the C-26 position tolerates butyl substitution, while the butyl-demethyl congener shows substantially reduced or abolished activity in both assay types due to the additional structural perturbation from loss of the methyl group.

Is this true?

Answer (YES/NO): YES